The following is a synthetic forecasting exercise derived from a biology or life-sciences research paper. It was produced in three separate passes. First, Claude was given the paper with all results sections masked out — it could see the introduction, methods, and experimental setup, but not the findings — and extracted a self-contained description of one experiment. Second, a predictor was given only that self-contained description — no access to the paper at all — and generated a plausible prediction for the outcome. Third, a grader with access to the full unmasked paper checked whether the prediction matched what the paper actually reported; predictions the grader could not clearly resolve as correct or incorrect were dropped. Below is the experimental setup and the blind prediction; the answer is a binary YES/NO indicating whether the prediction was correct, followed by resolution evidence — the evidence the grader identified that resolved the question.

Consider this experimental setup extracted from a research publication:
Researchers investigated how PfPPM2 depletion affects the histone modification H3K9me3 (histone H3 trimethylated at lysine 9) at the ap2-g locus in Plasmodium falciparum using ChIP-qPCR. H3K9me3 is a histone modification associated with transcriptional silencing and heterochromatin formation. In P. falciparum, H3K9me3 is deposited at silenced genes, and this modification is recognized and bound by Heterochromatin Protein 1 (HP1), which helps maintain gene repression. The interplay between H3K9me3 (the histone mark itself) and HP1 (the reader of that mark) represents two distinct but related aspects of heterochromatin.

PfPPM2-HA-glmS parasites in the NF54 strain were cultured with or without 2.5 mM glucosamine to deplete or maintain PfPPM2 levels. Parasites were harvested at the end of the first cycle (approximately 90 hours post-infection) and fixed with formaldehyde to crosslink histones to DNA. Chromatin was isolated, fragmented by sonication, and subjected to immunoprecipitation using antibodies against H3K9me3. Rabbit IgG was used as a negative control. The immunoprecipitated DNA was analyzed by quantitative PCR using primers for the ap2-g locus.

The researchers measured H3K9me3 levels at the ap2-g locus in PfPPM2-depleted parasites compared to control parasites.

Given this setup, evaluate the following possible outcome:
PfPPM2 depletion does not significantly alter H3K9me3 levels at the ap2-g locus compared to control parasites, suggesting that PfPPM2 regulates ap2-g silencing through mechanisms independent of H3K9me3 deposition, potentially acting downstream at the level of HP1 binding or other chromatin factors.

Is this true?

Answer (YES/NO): NO